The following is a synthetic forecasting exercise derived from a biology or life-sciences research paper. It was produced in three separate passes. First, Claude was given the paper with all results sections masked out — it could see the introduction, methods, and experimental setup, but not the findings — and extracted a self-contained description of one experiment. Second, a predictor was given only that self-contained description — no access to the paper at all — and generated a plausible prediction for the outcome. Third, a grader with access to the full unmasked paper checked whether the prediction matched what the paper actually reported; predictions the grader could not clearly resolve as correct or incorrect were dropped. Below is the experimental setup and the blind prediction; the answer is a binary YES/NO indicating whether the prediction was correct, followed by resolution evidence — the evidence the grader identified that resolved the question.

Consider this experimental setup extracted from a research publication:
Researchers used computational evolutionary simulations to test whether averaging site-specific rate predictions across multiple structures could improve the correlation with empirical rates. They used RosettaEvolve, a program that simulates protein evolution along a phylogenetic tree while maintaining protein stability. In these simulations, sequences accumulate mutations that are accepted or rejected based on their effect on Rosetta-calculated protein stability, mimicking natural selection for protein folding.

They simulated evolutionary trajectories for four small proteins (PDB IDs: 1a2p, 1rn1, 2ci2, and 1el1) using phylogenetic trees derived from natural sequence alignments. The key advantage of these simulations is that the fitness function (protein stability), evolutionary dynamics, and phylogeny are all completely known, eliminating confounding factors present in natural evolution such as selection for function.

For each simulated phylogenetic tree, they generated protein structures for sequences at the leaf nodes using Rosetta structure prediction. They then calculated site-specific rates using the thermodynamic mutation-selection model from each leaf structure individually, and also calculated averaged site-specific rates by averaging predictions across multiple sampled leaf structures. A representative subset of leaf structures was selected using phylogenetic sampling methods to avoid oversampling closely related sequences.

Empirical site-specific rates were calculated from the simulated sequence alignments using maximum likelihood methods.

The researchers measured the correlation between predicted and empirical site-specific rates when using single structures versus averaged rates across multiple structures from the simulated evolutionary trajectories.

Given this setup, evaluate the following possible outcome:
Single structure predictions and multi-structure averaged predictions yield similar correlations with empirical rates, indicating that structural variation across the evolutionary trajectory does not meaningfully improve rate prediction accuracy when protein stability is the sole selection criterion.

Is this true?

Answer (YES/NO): NO